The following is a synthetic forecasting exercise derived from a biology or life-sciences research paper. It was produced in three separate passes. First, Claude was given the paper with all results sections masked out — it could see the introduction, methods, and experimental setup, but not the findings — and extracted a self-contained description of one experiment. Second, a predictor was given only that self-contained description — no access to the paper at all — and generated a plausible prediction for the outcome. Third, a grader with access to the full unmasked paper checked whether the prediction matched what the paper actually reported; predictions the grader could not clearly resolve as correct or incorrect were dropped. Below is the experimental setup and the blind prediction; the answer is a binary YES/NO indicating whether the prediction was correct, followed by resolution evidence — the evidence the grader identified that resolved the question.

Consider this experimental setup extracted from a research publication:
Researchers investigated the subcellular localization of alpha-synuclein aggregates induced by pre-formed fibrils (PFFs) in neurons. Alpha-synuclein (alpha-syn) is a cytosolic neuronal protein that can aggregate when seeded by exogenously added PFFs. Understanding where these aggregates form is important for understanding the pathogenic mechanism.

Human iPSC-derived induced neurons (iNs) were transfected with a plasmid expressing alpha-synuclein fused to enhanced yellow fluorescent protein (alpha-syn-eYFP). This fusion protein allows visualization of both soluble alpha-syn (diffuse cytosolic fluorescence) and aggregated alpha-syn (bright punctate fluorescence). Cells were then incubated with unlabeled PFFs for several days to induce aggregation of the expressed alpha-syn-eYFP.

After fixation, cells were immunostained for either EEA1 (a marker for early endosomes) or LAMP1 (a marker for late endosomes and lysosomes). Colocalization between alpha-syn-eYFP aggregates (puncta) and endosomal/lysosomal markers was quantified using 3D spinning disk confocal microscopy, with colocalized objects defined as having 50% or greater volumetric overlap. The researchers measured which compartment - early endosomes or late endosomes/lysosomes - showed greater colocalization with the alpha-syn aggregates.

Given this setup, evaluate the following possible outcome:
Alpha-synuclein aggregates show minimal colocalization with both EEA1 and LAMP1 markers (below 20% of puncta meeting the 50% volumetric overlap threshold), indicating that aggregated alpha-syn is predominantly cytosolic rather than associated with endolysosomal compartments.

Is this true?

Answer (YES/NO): NO